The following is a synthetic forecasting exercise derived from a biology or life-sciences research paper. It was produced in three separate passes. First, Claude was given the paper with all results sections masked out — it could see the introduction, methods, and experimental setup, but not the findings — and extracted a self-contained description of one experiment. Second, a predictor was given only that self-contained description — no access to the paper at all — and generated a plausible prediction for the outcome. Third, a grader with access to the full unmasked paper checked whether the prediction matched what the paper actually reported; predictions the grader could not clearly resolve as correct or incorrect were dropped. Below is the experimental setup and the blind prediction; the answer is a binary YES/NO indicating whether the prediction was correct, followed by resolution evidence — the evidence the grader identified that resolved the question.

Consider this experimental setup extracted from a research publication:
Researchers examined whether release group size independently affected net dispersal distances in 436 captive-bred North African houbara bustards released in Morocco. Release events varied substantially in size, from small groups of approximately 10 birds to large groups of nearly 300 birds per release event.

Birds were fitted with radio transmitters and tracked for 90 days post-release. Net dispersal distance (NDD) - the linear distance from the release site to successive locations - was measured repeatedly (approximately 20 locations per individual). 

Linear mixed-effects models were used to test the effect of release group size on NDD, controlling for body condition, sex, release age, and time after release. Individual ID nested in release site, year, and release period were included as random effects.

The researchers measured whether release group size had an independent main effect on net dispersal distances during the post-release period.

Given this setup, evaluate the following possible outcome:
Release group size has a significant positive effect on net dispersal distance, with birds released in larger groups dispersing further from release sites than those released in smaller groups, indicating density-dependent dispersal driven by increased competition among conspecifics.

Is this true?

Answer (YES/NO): NO